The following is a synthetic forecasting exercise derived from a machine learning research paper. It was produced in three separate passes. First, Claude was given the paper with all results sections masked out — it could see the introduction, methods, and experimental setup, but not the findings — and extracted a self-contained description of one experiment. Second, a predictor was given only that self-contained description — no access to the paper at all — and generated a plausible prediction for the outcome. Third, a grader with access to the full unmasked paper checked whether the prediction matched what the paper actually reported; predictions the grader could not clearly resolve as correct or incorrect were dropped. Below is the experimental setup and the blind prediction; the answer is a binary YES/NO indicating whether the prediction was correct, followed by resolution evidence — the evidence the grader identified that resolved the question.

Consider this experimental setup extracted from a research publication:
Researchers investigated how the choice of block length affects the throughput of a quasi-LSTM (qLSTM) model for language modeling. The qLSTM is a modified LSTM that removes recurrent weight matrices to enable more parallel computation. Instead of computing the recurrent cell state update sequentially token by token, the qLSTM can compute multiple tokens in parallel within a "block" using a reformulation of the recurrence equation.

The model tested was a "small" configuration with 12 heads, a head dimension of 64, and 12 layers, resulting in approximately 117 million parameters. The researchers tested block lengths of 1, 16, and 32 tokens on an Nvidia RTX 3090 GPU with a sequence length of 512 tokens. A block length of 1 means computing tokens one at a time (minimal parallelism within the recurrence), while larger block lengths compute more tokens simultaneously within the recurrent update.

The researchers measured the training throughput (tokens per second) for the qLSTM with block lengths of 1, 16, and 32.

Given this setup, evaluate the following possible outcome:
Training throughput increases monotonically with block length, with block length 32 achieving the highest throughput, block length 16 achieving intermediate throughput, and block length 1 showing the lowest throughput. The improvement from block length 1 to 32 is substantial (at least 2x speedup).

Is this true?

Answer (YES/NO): NO